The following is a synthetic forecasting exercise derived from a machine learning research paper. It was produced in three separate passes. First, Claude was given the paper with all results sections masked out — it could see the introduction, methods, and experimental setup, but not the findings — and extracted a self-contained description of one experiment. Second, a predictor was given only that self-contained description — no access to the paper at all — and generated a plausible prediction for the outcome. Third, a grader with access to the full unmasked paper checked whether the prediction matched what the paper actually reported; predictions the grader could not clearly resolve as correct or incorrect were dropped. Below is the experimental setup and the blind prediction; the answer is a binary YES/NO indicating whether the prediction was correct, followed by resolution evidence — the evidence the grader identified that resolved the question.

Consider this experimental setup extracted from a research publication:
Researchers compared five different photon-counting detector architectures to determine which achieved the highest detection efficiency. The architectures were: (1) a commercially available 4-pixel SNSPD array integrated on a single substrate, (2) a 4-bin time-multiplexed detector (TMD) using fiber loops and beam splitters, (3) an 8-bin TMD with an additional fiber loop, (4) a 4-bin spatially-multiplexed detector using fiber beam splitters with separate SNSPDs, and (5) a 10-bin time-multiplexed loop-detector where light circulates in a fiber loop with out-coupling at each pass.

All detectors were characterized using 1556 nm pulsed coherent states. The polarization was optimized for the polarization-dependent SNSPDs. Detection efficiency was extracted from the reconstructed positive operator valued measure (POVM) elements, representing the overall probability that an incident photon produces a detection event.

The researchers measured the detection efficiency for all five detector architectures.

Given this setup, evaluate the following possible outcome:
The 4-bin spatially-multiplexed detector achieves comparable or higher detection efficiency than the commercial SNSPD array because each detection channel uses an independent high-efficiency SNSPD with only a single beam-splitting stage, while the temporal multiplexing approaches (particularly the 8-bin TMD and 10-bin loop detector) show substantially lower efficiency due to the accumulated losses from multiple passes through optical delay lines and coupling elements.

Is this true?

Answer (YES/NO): NO